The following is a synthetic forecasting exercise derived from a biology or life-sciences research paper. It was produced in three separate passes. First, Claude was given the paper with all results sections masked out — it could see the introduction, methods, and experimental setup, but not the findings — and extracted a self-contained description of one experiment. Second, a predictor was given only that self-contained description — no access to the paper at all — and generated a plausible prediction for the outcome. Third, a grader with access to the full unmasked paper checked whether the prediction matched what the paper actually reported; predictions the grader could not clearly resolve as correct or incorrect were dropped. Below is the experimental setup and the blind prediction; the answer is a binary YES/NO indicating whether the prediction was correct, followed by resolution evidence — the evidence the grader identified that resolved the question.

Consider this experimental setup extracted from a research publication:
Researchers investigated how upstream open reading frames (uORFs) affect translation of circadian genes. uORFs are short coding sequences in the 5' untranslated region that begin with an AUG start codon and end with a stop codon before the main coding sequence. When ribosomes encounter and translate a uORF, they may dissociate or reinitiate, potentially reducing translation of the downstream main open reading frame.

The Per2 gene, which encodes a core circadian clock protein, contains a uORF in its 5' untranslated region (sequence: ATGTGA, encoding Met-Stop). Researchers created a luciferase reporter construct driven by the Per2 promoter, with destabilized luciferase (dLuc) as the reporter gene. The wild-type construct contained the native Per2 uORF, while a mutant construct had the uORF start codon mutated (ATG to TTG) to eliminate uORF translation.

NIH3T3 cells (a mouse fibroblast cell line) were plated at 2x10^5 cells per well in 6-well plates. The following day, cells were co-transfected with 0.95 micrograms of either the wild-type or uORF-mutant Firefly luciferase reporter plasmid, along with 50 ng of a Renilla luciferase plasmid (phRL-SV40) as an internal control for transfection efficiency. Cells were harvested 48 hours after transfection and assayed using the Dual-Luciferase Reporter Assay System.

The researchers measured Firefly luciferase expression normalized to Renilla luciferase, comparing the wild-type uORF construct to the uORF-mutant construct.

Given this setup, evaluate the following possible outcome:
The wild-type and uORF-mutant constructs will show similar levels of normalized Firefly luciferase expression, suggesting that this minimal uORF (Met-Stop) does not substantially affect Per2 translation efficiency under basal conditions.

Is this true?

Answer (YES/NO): NO